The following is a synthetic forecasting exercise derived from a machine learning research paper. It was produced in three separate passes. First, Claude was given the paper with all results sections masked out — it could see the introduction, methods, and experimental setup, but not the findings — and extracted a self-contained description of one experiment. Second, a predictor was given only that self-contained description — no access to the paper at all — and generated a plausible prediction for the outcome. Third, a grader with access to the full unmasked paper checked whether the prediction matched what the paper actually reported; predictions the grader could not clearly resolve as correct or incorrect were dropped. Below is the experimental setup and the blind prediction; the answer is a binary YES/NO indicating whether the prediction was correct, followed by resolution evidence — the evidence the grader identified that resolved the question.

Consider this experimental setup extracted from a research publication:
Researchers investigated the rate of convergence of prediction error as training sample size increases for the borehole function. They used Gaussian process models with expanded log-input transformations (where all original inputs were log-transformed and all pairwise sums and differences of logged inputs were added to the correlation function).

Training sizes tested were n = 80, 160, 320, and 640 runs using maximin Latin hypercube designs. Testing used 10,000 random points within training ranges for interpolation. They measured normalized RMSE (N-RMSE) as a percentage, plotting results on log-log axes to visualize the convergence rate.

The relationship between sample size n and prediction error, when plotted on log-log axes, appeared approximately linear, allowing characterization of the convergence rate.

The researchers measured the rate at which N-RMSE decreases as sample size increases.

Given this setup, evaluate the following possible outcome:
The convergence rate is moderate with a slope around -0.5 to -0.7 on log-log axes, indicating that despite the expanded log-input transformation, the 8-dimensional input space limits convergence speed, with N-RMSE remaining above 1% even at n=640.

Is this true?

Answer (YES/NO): NO